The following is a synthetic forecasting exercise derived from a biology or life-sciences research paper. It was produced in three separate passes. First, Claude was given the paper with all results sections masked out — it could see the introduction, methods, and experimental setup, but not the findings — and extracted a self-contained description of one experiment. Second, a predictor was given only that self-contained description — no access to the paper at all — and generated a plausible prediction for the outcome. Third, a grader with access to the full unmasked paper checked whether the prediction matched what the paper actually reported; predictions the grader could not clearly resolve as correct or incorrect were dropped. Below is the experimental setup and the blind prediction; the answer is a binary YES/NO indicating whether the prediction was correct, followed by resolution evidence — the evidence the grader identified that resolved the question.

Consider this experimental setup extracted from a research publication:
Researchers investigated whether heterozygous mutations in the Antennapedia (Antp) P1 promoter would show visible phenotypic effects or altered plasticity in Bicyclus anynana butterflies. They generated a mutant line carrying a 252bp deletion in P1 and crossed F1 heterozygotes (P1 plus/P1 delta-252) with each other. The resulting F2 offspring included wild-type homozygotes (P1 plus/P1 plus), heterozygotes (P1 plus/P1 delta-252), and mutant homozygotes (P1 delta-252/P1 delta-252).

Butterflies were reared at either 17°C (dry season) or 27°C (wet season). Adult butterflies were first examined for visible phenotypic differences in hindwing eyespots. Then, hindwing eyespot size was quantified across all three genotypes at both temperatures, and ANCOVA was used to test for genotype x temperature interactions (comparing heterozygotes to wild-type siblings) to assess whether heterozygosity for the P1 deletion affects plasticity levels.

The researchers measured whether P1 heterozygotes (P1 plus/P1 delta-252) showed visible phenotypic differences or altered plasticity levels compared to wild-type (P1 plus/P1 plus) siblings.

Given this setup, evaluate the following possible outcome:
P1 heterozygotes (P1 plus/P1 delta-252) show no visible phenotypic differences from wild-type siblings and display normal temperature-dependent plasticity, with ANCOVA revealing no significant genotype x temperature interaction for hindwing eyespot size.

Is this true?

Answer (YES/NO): YES